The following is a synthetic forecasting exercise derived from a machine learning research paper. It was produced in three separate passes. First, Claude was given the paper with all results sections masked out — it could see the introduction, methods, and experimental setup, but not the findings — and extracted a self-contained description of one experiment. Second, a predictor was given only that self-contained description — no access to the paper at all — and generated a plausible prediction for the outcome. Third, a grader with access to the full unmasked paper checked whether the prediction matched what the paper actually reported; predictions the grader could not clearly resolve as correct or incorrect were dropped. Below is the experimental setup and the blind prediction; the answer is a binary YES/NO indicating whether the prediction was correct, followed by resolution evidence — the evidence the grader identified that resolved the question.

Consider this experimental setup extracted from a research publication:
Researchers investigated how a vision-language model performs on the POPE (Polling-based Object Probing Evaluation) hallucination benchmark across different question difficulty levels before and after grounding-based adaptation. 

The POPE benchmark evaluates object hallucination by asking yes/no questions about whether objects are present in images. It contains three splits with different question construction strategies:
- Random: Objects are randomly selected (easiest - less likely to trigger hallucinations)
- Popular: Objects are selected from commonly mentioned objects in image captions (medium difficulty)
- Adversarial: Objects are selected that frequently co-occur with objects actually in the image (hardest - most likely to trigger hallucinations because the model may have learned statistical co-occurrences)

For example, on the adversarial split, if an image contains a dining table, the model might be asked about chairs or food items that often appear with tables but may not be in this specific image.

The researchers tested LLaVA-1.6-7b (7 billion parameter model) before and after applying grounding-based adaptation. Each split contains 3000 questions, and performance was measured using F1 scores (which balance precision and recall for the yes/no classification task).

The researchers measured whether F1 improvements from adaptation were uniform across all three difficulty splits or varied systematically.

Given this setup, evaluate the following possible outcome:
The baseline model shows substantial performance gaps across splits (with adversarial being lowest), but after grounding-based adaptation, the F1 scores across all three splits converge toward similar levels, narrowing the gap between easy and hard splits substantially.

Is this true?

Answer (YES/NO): NO